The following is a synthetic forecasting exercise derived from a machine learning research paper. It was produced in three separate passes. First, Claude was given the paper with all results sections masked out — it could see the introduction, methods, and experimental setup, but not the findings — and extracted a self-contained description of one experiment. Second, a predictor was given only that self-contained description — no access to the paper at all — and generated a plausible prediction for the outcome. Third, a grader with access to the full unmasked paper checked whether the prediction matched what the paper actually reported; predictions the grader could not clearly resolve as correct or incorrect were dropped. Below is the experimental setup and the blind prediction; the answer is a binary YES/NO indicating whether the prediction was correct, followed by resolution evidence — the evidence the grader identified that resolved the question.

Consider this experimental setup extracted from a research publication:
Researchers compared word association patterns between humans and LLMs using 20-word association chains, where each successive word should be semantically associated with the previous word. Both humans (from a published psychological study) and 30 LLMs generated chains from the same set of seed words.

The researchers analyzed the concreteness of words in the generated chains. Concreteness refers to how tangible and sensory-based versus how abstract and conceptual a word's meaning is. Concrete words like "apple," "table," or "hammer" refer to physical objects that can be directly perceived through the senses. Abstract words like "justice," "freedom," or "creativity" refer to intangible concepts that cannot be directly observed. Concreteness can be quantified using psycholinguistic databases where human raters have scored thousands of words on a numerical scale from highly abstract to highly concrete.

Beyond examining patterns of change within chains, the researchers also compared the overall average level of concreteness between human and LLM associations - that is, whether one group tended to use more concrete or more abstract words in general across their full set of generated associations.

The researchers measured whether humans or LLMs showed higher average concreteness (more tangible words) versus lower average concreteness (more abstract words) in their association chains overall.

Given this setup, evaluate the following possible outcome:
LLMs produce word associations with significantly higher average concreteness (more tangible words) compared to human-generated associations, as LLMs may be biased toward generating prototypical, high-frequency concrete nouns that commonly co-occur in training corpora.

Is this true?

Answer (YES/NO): YES